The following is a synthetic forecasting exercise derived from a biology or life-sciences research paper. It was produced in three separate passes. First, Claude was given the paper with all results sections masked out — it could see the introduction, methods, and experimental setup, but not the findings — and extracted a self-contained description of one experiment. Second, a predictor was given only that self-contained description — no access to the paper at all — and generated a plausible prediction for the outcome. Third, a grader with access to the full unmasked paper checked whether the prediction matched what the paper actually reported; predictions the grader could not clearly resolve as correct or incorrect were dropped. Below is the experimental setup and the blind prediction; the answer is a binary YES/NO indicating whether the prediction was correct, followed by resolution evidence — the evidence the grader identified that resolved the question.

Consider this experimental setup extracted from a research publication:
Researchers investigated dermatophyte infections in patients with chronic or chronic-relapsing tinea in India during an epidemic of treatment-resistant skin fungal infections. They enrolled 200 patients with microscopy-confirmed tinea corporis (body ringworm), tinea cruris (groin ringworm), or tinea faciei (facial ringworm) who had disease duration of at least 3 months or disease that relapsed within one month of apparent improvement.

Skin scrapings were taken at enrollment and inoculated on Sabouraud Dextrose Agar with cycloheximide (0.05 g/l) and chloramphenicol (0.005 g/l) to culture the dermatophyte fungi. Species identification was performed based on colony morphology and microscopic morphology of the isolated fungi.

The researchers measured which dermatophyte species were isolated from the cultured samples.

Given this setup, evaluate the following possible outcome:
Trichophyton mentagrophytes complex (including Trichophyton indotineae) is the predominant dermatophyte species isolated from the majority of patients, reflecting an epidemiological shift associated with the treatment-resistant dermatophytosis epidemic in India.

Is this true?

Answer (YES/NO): YES